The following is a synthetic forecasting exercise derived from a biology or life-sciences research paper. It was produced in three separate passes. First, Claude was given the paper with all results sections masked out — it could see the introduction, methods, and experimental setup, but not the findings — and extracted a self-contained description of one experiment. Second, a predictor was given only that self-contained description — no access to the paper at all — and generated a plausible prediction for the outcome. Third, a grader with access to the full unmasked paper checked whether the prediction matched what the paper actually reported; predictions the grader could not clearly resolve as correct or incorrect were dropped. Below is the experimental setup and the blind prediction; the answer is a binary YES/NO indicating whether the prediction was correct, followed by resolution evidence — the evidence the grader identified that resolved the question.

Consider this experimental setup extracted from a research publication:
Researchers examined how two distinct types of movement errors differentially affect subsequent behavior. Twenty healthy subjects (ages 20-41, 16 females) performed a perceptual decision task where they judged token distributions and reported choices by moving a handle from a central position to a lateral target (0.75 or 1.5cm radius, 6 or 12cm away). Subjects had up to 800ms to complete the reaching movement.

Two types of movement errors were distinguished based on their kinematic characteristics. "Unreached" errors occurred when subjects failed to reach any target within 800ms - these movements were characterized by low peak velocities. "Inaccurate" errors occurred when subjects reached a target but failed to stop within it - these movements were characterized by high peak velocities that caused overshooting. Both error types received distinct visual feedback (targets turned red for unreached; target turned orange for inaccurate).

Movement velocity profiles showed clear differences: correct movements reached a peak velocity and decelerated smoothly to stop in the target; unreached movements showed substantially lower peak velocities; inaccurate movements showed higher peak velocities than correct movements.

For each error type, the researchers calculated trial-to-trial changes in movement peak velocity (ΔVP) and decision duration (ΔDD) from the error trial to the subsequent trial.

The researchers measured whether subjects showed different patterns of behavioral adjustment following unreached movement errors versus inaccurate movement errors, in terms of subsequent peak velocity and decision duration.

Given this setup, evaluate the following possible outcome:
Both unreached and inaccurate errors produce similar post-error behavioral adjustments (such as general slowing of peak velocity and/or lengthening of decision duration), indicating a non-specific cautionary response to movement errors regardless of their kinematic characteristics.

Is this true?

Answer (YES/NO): NO